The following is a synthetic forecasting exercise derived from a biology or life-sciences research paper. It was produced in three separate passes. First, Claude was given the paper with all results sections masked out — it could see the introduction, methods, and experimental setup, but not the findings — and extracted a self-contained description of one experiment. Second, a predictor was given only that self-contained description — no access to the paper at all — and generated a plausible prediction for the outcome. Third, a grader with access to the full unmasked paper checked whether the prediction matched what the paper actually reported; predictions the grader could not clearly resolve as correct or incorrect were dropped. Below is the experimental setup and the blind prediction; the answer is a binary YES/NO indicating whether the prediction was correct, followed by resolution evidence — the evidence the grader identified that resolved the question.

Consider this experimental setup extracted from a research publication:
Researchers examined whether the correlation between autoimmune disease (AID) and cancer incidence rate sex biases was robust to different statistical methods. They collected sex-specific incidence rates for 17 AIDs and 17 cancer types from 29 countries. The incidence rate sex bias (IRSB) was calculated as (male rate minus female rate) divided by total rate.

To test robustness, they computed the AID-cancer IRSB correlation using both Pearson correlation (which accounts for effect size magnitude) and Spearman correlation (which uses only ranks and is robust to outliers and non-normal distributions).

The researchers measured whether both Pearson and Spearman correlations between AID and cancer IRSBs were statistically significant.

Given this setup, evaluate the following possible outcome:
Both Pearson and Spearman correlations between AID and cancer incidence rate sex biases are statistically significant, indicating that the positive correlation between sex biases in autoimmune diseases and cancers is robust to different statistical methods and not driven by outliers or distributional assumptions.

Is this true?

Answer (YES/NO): YES